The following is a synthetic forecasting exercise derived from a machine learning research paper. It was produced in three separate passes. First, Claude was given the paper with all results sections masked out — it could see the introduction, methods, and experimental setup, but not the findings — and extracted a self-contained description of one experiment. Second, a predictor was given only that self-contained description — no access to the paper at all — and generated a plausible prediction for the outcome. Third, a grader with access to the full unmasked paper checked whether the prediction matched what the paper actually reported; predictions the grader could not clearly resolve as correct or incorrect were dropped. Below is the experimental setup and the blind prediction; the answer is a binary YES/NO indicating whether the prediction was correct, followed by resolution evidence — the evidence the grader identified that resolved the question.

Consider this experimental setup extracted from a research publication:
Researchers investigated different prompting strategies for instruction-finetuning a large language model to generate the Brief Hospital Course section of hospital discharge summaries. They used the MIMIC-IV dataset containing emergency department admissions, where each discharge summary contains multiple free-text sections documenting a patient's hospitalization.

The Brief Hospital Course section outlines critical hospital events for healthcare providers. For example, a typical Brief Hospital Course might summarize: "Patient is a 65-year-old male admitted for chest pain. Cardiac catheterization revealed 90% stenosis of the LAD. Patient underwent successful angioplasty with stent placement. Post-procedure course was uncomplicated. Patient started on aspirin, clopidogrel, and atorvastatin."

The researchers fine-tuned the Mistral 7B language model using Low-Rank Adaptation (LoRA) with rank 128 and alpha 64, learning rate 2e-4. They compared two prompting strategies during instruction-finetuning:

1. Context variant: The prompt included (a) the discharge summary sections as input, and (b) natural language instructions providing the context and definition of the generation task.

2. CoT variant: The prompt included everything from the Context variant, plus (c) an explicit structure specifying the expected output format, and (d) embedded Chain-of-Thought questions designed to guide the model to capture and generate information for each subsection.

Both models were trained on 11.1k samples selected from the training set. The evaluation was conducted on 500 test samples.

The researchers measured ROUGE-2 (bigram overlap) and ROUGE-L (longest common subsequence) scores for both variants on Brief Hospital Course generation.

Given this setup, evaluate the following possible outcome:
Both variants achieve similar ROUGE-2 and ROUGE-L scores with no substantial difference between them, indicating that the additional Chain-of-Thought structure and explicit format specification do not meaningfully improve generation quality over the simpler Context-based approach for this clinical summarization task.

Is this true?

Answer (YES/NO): NO